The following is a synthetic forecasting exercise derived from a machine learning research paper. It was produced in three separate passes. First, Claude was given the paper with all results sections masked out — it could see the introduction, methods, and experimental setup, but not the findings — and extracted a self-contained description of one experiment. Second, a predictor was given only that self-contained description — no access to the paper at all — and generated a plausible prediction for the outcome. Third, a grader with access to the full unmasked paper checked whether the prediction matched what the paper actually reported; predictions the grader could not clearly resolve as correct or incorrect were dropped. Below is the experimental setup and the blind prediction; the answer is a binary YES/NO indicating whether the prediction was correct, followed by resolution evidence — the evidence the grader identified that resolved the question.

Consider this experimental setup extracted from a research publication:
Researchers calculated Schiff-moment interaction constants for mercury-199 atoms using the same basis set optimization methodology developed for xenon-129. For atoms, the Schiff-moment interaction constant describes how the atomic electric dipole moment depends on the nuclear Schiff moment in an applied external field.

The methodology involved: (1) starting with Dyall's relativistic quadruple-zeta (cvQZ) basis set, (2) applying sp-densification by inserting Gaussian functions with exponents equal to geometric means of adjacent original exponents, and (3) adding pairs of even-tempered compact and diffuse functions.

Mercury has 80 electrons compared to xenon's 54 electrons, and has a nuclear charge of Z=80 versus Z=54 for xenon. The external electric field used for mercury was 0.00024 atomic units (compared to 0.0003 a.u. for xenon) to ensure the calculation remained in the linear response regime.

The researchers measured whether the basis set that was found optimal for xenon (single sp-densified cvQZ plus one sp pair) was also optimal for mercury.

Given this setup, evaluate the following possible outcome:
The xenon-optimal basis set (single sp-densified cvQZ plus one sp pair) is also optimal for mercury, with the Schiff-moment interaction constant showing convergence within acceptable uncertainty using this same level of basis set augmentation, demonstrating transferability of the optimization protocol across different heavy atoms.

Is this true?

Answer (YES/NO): YES